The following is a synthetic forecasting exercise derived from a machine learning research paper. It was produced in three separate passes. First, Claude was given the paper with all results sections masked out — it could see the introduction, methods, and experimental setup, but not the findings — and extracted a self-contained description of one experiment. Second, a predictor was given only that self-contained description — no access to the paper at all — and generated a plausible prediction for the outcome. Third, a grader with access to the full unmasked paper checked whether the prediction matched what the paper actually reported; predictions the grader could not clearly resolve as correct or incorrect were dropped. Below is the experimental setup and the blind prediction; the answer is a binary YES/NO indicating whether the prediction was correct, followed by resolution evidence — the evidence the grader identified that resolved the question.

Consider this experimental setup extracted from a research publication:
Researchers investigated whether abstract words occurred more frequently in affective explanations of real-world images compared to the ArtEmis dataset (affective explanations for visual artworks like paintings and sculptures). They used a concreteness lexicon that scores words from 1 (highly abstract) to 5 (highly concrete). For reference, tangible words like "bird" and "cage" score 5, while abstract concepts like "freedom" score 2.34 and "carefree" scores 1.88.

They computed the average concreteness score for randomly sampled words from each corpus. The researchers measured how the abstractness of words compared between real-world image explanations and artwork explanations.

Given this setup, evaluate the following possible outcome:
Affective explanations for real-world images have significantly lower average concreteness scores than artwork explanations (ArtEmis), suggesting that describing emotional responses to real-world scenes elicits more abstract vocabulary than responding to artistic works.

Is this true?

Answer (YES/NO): NO